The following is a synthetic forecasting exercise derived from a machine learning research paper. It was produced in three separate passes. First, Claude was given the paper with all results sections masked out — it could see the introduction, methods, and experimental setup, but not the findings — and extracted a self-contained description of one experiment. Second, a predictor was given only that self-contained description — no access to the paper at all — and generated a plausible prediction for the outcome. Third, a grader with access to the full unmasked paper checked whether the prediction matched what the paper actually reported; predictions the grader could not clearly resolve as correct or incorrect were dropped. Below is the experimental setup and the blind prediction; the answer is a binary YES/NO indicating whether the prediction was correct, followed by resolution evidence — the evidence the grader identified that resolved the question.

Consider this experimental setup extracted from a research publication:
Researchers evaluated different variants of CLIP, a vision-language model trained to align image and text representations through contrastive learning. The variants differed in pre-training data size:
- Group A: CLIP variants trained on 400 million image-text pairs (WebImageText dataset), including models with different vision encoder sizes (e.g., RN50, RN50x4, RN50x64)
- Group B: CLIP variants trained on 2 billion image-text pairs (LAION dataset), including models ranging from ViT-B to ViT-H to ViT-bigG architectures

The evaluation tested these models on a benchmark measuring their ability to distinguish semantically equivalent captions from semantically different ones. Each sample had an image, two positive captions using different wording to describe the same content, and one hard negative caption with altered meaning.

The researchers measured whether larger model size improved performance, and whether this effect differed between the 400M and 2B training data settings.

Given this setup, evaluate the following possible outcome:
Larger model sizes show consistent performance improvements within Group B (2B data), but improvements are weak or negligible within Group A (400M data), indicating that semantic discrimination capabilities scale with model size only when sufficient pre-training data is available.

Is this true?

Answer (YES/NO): NO